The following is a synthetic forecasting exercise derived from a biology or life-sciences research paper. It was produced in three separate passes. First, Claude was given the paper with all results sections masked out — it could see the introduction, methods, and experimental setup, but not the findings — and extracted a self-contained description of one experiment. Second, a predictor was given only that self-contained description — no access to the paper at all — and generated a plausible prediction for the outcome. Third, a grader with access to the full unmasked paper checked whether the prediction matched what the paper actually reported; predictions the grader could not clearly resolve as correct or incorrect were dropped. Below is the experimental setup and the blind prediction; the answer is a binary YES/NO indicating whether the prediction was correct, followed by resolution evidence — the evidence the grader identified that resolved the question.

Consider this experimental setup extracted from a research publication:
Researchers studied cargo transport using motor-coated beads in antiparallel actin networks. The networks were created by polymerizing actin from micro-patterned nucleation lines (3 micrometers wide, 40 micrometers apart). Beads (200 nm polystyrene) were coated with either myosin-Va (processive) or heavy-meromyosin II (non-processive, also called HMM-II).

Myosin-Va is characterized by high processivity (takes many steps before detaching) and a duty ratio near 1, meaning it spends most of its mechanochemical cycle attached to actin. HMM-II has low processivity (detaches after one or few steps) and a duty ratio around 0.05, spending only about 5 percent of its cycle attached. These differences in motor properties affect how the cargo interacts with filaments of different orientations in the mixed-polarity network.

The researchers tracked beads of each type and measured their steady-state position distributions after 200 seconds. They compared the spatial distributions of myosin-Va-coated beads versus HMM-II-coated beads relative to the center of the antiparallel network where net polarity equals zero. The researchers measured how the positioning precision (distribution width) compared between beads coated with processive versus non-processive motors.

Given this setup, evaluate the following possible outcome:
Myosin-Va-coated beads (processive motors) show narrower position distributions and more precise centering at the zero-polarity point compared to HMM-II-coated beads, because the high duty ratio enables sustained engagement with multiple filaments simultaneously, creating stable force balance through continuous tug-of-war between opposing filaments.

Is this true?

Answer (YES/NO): NO